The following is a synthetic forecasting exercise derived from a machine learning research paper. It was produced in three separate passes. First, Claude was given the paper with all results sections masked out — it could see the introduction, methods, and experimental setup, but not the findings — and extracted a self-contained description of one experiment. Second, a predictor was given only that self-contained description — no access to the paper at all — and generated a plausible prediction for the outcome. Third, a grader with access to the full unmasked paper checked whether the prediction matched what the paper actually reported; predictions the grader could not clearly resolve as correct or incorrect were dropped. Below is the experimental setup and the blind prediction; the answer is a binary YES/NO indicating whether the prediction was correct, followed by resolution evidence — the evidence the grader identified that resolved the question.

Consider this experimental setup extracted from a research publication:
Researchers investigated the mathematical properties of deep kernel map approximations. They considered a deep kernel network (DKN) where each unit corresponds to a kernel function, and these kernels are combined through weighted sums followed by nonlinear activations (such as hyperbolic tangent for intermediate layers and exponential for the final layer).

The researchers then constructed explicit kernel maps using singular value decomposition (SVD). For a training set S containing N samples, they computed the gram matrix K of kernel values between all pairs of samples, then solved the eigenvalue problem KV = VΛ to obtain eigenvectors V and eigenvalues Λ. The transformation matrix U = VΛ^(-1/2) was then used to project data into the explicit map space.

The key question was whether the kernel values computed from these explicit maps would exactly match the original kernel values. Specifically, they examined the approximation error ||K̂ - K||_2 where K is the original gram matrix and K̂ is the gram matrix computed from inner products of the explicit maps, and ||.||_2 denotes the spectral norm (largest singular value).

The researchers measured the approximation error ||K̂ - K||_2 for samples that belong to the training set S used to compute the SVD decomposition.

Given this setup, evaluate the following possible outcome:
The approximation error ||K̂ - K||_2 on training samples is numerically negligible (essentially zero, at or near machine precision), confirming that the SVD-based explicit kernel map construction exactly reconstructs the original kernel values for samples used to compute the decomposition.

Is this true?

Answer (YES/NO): NO